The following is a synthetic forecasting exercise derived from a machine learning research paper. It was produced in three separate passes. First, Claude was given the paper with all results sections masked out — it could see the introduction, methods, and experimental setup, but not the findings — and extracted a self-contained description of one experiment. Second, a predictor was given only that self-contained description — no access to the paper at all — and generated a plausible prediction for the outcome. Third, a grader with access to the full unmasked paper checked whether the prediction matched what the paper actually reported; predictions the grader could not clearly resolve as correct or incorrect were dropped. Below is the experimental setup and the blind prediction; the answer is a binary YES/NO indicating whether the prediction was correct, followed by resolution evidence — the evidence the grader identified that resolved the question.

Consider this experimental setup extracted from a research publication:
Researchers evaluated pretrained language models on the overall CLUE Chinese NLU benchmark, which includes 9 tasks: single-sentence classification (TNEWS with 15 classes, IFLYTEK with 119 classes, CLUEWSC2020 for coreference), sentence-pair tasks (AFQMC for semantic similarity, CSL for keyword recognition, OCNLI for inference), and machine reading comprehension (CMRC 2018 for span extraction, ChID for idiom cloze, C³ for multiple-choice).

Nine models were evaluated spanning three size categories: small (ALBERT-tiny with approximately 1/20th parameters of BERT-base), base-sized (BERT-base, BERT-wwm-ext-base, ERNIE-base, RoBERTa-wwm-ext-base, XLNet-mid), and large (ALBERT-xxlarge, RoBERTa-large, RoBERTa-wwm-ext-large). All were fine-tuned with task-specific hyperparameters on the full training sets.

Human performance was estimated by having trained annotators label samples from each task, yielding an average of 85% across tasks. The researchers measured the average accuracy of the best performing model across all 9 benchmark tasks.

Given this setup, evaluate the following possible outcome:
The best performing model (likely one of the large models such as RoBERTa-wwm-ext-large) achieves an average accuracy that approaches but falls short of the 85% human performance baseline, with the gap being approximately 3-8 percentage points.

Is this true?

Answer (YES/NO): NO